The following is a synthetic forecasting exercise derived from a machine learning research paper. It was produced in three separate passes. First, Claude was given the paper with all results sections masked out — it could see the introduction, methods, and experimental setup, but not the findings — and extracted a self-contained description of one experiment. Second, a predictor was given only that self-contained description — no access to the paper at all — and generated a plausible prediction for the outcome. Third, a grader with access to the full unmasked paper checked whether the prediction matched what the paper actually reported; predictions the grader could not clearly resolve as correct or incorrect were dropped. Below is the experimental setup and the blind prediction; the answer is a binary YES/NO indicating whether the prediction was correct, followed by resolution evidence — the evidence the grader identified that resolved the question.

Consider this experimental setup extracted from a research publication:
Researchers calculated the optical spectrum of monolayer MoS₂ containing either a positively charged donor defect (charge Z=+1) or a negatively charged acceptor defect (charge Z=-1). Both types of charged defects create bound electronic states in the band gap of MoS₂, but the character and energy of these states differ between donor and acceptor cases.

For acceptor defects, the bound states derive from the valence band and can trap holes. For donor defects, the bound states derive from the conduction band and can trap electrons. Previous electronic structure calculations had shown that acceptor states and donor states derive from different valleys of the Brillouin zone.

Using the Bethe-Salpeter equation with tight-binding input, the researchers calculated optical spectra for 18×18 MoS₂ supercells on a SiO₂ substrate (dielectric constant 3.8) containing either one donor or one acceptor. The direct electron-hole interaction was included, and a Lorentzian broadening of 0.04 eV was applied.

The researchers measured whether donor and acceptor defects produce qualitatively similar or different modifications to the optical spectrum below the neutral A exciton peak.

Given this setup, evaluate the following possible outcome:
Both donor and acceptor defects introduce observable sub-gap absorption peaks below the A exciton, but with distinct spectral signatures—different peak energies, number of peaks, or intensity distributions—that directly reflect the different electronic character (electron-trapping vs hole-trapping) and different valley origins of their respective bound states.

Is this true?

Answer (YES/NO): YES